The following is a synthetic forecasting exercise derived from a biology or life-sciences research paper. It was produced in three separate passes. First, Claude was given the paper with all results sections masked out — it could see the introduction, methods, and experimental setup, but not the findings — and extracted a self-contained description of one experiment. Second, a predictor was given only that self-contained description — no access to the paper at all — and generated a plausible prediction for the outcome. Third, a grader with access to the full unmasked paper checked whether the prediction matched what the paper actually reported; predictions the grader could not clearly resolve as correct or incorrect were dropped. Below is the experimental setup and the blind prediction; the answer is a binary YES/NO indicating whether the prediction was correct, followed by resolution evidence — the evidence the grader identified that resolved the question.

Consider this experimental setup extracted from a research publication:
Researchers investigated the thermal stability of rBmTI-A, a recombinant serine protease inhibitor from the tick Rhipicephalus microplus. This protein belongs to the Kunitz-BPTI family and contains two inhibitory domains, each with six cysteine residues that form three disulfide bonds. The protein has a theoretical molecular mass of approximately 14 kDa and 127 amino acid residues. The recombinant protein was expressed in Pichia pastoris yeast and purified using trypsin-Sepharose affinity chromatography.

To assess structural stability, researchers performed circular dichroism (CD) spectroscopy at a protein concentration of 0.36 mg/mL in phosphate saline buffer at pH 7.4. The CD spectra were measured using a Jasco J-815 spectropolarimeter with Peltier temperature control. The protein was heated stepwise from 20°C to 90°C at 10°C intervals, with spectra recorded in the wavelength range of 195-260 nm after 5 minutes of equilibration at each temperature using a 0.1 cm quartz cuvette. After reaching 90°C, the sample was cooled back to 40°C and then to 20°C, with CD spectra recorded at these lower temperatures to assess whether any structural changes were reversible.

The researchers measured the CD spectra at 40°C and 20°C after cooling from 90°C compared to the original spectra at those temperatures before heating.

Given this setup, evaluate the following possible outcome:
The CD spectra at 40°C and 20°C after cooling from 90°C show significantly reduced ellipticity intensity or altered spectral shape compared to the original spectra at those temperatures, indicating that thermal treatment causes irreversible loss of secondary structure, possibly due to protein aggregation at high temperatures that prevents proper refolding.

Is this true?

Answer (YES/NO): YES